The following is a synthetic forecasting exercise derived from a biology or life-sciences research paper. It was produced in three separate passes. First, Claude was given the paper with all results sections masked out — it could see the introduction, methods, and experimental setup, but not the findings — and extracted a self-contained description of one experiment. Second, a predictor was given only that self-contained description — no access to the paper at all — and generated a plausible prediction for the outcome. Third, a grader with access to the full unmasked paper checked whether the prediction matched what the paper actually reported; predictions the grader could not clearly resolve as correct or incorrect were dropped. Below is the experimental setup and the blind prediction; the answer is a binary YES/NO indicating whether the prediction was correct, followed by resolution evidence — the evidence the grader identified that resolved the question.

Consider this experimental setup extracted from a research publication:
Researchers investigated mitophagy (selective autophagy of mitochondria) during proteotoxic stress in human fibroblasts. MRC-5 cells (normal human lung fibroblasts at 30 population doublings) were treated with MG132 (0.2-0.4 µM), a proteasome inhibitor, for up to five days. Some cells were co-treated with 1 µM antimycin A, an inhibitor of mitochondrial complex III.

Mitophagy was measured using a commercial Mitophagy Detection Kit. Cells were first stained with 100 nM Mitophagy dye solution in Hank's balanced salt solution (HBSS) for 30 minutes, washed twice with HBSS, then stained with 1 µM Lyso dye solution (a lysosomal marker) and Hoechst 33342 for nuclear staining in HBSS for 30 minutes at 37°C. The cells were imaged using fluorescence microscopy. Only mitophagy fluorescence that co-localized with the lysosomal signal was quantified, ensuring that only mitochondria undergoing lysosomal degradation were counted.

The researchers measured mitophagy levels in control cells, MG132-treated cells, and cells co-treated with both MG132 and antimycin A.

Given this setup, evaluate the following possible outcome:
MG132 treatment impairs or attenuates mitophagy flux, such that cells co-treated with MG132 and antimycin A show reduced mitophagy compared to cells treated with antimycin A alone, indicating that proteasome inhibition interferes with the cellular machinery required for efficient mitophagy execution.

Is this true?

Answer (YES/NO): NO